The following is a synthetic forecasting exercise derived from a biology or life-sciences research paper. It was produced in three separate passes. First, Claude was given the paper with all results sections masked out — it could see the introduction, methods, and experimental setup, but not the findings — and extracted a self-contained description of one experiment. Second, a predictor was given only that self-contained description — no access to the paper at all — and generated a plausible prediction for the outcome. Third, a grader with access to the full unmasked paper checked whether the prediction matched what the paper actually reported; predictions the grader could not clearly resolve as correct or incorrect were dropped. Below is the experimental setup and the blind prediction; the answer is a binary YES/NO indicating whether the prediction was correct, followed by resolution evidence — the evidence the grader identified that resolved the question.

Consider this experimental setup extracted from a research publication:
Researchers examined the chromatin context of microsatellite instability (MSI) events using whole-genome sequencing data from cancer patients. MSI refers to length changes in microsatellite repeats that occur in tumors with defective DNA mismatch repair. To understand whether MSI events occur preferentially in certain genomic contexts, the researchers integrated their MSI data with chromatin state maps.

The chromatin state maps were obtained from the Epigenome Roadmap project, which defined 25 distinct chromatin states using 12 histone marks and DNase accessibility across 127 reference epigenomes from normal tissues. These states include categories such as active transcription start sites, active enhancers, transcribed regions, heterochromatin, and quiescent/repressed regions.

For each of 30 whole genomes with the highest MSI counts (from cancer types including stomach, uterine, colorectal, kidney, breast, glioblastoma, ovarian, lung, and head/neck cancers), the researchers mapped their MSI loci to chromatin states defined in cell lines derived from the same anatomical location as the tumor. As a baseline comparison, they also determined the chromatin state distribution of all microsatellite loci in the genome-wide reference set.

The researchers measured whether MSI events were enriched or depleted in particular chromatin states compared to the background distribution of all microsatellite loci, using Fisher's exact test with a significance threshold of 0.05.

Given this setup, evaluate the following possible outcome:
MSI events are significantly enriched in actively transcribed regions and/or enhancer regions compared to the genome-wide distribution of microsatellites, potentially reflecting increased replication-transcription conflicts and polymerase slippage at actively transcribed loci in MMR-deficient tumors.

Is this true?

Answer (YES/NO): YES